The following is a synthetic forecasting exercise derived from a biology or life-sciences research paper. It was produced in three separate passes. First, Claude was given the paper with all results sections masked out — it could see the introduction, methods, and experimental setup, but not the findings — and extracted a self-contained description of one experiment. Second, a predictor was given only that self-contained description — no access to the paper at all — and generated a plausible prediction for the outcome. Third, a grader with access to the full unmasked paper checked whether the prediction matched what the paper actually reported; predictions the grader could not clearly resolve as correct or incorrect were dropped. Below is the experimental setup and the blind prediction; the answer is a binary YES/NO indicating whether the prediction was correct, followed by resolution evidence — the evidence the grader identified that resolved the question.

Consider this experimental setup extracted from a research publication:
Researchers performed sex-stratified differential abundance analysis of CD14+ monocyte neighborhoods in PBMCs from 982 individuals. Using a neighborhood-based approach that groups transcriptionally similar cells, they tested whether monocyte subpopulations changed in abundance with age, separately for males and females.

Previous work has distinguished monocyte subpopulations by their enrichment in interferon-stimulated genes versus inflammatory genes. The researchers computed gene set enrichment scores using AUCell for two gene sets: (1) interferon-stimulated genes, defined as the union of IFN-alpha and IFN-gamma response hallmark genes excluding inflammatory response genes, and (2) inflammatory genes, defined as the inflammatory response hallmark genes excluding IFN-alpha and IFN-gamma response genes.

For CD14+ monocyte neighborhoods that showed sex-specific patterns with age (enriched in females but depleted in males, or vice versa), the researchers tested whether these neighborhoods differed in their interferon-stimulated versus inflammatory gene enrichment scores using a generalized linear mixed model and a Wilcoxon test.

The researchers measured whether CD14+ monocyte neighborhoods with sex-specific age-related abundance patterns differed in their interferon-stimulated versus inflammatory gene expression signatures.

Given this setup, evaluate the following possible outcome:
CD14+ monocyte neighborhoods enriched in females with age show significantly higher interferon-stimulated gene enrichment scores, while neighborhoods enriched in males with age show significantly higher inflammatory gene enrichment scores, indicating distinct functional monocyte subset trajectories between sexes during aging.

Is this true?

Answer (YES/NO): NO